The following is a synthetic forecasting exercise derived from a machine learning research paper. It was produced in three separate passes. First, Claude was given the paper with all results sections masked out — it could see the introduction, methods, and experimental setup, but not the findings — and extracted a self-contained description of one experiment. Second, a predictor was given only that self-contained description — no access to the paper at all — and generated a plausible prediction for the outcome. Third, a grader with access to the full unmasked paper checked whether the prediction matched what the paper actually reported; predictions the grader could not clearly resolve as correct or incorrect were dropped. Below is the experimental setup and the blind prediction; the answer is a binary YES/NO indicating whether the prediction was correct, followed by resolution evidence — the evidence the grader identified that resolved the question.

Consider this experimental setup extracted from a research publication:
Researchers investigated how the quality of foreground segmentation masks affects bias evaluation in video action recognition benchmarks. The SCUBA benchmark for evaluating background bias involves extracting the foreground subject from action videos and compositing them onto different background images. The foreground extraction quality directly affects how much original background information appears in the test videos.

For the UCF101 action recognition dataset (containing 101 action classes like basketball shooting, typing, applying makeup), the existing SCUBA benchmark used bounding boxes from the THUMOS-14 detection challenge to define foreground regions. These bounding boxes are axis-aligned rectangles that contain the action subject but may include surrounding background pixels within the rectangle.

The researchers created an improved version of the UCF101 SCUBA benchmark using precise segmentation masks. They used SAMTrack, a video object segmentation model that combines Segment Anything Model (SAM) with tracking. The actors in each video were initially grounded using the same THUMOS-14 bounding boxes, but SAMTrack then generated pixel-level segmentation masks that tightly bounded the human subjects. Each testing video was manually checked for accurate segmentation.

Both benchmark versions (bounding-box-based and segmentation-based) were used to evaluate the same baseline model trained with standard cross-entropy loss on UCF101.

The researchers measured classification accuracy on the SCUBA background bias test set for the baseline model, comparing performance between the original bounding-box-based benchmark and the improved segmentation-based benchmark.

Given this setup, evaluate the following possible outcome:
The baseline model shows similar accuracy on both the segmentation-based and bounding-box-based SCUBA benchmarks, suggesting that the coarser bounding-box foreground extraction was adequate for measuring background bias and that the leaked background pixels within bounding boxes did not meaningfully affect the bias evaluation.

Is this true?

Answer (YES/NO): NO